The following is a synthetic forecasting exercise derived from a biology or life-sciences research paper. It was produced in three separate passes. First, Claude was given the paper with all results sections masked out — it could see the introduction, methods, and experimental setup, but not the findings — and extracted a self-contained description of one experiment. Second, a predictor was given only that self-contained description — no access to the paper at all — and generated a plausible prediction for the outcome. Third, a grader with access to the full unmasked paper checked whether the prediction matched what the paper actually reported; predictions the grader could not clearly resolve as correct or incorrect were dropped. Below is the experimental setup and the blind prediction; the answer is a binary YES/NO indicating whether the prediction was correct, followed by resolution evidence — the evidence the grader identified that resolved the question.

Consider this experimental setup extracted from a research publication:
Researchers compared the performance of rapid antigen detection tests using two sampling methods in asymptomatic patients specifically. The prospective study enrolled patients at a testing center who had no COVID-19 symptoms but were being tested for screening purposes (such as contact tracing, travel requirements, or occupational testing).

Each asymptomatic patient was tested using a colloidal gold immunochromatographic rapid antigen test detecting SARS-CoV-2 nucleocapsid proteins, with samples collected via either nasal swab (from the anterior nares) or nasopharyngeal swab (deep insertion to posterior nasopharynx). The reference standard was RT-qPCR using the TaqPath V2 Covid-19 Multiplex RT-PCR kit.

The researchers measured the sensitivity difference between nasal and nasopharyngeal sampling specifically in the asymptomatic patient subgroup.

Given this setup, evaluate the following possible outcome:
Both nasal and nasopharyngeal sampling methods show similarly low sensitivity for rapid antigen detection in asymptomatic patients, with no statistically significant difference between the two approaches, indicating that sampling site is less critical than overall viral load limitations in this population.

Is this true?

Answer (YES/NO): NO